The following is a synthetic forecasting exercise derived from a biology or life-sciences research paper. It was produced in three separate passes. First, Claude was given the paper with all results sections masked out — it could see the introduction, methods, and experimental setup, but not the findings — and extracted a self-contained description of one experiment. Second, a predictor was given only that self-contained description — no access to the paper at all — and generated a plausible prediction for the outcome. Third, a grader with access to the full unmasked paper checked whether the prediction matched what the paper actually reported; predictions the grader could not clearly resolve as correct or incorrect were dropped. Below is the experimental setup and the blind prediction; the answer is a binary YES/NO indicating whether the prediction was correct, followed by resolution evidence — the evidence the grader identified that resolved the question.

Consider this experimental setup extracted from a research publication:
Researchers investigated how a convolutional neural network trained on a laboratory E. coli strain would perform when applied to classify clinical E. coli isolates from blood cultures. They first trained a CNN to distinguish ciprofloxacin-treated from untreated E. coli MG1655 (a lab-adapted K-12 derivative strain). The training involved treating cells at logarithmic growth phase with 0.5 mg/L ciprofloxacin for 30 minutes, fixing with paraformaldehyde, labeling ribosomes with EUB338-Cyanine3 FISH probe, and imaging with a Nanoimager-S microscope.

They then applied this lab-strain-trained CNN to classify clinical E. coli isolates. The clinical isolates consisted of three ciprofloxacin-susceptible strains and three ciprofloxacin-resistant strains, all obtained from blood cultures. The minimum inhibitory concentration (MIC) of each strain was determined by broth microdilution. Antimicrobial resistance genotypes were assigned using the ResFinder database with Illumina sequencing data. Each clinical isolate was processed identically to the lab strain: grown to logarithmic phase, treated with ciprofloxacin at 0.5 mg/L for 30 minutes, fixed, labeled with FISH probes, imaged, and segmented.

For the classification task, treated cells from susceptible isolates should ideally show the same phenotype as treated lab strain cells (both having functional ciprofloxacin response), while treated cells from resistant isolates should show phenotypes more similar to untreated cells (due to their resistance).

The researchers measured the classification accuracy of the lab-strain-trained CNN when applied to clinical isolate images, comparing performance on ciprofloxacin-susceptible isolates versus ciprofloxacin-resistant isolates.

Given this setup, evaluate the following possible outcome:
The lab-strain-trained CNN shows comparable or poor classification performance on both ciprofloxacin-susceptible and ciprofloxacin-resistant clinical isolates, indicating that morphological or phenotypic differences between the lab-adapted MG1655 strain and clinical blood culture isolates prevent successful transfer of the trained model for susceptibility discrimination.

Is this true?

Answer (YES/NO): NO